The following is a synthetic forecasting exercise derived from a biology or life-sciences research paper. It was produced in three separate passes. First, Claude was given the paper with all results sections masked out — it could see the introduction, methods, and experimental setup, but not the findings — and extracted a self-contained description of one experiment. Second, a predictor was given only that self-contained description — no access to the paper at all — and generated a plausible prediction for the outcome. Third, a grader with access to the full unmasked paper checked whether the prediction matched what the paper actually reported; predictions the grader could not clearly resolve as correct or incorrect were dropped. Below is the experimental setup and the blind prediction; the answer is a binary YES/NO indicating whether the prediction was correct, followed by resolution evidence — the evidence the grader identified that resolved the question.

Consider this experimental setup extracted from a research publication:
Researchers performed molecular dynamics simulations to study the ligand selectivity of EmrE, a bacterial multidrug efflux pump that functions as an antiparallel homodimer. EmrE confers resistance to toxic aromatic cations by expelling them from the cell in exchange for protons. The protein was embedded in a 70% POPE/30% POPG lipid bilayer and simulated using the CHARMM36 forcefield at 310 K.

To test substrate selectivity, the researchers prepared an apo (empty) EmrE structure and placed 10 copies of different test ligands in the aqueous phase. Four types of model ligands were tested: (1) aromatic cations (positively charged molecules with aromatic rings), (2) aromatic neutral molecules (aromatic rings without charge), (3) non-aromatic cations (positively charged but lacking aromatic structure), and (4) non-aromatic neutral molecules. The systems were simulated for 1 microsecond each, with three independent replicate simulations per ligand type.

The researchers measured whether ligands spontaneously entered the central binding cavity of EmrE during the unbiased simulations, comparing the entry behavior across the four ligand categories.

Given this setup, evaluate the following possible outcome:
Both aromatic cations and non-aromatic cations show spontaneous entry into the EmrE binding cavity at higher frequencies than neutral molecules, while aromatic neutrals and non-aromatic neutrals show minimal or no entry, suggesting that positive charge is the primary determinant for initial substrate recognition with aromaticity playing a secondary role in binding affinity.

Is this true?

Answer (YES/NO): NO